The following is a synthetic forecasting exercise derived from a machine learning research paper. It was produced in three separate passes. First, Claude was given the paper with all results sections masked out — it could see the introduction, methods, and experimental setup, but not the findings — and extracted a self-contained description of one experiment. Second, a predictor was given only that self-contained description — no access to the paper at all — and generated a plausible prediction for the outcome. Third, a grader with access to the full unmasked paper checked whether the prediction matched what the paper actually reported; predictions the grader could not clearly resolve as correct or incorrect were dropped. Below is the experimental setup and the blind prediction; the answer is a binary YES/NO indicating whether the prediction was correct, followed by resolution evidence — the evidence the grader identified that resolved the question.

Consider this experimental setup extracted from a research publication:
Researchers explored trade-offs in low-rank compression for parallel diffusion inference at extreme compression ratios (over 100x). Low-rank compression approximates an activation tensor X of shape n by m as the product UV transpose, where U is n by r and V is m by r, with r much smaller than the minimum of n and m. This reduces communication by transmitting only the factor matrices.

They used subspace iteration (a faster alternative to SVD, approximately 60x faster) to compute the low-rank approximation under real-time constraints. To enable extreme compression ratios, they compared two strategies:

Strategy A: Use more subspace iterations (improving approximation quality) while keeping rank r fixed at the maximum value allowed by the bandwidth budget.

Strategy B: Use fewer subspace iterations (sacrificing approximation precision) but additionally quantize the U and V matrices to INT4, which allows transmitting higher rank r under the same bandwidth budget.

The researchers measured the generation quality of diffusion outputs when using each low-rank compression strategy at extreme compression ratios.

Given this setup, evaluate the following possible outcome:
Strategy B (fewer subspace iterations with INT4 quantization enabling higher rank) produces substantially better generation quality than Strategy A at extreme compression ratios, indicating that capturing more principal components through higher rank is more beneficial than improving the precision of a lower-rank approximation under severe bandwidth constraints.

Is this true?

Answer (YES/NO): YES